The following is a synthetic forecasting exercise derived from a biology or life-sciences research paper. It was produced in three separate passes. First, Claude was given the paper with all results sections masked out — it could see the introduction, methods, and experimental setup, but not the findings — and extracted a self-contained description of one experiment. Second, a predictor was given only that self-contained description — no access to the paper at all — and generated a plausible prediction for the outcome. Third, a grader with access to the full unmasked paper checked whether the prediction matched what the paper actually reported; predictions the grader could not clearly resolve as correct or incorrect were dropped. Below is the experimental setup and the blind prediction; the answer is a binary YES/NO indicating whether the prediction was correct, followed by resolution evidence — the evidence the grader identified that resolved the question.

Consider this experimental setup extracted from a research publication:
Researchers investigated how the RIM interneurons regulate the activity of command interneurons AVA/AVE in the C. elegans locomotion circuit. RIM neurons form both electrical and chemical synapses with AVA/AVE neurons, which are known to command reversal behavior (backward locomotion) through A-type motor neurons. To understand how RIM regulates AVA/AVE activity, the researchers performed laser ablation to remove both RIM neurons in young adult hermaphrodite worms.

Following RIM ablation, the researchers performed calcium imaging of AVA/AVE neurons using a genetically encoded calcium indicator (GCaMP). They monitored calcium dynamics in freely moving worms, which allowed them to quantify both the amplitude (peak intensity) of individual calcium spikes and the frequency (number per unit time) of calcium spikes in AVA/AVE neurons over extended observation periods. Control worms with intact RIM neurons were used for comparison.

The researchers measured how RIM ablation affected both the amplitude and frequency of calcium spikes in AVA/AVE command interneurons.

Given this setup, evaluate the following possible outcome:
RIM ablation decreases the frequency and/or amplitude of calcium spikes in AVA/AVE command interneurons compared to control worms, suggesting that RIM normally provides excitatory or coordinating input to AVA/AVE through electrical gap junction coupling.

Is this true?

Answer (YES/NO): YES